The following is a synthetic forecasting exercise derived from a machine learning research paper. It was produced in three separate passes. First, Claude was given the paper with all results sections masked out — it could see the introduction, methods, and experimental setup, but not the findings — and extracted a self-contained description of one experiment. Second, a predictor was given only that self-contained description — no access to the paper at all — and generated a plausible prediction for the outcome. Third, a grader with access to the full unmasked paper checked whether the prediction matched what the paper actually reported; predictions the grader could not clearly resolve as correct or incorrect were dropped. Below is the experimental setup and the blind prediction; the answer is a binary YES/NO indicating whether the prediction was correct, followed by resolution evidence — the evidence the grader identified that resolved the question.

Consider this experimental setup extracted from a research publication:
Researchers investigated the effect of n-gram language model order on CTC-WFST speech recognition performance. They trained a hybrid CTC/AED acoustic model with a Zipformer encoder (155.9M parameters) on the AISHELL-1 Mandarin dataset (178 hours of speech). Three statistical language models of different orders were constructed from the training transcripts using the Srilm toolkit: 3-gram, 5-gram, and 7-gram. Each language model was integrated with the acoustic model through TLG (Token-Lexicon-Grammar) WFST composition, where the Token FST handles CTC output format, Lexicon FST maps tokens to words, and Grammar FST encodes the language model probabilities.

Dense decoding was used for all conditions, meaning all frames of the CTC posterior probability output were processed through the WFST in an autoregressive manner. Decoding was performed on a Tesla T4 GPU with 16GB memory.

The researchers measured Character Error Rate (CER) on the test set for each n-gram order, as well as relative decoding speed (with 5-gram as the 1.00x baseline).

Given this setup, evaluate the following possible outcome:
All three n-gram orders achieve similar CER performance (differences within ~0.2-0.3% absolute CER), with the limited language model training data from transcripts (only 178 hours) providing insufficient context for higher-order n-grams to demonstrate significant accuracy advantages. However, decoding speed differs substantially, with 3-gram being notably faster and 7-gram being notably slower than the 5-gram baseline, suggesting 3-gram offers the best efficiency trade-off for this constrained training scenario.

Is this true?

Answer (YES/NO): NO